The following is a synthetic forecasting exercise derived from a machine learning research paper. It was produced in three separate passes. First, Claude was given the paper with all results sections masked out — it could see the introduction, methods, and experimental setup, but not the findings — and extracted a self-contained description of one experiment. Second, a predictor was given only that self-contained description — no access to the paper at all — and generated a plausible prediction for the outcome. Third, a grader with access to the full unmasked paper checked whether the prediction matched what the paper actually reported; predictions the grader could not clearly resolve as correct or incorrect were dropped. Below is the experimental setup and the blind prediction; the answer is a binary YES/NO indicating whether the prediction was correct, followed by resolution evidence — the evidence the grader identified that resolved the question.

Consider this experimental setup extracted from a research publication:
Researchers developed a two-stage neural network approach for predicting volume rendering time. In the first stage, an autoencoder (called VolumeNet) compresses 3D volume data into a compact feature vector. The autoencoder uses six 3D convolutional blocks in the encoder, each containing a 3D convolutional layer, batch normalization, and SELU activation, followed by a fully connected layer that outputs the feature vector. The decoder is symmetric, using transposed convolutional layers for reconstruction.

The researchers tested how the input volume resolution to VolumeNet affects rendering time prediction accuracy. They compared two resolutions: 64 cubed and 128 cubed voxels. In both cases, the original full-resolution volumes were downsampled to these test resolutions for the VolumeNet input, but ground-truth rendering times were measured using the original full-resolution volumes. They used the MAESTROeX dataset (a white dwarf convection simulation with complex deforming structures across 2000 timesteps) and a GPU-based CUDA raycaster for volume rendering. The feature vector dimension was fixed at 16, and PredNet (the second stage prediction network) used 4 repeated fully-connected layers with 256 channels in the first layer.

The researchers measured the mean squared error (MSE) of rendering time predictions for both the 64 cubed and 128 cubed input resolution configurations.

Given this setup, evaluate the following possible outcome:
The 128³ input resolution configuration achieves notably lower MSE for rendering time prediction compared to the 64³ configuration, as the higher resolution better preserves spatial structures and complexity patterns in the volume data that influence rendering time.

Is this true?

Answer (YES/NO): NO